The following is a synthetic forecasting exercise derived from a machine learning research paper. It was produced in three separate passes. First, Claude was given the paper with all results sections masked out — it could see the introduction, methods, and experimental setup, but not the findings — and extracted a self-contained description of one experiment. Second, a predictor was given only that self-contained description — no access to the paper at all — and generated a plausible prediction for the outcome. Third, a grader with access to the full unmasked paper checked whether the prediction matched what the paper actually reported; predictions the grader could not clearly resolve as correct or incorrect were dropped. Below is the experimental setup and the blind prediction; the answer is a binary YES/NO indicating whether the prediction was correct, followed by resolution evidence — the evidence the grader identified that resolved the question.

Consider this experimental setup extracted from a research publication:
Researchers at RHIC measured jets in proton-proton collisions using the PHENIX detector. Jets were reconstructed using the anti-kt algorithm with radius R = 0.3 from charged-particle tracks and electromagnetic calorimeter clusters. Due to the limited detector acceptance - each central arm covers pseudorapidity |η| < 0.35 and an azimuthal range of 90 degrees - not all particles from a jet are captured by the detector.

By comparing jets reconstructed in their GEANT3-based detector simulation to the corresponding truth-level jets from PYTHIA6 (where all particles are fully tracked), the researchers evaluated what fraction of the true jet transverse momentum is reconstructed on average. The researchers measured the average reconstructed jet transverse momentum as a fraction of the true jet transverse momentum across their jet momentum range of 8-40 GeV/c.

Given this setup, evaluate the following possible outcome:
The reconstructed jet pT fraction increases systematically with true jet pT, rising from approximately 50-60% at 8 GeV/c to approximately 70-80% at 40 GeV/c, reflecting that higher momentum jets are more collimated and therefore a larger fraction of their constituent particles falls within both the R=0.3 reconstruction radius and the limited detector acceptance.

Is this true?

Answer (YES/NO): NO